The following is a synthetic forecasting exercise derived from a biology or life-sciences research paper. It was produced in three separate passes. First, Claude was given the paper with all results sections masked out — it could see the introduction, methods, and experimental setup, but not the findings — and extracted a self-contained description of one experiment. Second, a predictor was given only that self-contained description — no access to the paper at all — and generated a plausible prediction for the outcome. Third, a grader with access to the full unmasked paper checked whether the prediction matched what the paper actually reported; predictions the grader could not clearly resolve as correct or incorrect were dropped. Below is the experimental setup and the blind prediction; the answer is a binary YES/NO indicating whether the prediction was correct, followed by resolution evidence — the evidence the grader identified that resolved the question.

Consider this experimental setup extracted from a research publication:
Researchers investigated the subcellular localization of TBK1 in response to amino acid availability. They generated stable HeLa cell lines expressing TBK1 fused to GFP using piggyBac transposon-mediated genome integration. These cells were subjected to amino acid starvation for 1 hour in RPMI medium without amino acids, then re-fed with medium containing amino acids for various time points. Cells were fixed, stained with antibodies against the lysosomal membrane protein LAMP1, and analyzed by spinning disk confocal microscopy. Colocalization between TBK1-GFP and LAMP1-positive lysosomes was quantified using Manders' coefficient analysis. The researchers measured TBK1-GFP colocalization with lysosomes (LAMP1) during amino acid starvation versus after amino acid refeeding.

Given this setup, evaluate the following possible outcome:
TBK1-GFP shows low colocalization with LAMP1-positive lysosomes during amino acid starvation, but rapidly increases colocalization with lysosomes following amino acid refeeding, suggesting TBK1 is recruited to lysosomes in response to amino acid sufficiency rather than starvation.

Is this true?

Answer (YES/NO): YES